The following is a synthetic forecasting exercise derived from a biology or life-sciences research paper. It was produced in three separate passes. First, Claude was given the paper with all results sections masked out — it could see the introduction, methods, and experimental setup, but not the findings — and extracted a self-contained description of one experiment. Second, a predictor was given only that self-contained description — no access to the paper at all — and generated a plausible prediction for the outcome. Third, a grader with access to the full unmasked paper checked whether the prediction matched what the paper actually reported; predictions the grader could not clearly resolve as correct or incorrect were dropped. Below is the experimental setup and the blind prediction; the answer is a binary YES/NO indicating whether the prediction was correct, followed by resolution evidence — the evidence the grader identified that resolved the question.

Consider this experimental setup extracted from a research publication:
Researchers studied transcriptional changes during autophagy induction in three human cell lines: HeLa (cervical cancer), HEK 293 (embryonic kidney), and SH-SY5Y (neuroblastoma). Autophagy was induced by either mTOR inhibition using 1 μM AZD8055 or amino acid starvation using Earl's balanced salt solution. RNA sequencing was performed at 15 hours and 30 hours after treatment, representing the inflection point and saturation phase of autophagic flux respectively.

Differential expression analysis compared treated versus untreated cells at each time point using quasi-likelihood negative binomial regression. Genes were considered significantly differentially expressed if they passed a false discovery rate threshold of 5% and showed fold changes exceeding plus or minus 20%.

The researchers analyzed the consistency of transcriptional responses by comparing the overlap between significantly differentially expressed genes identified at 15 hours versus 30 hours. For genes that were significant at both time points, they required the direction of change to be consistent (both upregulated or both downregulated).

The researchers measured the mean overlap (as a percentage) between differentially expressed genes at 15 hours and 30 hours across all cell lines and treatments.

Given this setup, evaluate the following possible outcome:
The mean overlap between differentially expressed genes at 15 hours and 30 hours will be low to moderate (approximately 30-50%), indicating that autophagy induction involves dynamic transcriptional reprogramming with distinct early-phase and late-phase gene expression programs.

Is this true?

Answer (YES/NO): NO